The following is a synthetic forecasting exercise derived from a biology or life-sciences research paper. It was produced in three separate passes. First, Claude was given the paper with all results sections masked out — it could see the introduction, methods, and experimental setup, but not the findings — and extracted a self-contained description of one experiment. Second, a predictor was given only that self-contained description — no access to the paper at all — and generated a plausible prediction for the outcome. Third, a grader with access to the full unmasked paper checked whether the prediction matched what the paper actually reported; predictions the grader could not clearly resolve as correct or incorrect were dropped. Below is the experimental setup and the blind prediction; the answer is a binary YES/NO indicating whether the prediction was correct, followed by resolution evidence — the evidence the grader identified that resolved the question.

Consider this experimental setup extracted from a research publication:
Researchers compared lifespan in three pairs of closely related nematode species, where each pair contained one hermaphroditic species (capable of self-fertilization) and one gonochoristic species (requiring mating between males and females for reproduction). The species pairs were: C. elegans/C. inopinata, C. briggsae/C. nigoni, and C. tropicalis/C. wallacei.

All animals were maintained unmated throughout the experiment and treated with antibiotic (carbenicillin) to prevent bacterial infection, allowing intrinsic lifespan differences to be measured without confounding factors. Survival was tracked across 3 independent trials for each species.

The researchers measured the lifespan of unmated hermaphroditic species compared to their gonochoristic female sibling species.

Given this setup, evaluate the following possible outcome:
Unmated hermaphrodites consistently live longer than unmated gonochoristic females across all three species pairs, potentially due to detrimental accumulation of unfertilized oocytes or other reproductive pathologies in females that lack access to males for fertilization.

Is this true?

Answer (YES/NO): NO